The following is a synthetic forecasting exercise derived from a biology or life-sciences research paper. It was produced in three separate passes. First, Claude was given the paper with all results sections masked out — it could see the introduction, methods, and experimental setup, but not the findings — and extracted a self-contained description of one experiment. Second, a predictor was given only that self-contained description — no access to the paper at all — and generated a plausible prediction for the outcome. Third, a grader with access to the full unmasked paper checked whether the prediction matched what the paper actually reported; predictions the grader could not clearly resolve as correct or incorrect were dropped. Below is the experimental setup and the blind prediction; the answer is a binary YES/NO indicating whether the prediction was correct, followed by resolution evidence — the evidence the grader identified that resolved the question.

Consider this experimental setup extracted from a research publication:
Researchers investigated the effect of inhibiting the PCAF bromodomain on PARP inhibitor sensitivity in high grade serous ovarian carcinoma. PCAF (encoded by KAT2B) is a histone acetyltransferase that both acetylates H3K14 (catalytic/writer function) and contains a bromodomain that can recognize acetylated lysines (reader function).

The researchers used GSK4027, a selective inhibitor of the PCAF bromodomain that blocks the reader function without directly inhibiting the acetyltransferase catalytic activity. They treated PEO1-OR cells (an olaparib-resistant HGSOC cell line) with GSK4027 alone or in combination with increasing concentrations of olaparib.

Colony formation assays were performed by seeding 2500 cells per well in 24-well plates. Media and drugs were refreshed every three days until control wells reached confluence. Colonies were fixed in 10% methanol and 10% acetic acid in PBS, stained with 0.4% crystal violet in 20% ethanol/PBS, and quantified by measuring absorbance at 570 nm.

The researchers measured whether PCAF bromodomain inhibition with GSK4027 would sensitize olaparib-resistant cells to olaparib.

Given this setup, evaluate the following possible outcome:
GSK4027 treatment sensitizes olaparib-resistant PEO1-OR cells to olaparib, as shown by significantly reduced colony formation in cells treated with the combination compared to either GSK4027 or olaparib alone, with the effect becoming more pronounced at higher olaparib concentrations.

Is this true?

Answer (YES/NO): NO